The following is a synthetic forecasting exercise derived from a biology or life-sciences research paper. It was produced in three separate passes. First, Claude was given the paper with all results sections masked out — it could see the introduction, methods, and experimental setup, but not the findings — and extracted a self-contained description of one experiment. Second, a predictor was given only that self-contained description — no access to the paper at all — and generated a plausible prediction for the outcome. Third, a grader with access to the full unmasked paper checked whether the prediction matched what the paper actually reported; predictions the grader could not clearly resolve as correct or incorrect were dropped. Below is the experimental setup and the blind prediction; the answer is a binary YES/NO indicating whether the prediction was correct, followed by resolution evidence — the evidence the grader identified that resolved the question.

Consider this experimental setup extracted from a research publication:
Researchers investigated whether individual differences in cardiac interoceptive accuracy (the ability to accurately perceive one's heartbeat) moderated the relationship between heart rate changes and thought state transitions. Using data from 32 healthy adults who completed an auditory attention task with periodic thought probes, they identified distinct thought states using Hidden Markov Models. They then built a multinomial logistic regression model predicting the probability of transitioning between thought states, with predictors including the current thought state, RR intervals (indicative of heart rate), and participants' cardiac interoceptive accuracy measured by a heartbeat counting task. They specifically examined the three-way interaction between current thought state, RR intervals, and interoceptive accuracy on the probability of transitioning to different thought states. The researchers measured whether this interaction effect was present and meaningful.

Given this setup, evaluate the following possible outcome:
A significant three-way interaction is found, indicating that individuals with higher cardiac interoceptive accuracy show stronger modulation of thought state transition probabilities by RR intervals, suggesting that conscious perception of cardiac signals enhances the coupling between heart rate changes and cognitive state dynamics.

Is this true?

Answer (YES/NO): YES